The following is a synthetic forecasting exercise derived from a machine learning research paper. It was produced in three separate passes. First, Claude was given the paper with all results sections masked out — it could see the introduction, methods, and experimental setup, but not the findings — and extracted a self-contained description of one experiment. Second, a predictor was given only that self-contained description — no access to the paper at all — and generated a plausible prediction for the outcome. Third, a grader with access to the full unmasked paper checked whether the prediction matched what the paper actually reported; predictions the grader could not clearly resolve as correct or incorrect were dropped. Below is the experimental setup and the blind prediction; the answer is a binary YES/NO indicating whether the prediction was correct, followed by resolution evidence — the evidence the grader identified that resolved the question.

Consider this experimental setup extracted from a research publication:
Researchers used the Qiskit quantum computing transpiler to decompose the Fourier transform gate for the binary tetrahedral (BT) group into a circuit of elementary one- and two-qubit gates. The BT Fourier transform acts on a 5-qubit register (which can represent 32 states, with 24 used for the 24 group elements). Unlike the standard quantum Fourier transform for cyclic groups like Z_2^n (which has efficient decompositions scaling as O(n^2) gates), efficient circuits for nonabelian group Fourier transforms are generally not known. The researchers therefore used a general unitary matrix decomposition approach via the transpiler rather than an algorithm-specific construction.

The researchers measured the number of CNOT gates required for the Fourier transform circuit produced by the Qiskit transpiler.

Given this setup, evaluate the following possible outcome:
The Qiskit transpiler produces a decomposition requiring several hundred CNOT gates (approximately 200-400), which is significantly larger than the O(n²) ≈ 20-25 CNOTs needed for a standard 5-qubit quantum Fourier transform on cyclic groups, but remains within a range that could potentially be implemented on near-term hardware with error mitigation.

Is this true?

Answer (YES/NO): NO